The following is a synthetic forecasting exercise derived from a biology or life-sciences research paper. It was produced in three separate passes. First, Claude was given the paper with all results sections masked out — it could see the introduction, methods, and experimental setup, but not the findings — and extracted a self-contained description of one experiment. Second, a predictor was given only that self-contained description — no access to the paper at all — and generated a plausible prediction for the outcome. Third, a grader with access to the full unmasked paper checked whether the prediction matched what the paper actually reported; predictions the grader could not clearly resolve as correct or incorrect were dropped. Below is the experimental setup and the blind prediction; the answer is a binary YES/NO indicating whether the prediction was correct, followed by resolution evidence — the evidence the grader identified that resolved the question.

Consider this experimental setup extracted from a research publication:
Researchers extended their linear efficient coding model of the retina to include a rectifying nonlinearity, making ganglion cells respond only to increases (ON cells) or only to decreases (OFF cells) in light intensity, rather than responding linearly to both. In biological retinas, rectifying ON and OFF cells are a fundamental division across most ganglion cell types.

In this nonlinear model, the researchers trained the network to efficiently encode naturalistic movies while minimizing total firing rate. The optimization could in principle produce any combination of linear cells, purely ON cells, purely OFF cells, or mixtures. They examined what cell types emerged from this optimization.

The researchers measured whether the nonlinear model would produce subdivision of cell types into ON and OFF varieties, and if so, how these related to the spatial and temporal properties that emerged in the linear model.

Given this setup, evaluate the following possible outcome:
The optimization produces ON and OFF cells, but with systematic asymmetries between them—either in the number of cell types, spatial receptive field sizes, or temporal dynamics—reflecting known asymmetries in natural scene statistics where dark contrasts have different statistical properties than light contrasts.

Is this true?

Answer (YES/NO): NO